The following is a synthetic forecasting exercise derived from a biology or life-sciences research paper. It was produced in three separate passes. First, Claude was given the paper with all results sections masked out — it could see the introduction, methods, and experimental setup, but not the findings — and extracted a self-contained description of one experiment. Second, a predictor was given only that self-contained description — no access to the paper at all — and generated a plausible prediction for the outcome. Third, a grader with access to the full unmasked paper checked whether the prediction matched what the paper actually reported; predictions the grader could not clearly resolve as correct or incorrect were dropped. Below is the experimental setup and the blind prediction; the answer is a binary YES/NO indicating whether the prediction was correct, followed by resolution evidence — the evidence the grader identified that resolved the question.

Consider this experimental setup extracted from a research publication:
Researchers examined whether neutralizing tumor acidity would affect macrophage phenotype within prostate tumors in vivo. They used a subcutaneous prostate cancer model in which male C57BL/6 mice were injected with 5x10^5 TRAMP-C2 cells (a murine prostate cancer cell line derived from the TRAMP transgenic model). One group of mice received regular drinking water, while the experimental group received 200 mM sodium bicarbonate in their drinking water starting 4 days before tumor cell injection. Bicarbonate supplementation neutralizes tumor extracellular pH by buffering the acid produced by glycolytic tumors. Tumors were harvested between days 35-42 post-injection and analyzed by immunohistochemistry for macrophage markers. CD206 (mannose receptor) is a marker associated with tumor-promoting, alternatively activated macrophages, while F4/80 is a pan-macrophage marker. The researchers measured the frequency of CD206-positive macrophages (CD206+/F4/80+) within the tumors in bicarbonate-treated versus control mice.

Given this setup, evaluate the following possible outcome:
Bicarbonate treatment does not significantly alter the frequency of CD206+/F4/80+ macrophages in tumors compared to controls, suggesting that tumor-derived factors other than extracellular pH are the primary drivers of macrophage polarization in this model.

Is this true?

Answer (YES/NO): NO